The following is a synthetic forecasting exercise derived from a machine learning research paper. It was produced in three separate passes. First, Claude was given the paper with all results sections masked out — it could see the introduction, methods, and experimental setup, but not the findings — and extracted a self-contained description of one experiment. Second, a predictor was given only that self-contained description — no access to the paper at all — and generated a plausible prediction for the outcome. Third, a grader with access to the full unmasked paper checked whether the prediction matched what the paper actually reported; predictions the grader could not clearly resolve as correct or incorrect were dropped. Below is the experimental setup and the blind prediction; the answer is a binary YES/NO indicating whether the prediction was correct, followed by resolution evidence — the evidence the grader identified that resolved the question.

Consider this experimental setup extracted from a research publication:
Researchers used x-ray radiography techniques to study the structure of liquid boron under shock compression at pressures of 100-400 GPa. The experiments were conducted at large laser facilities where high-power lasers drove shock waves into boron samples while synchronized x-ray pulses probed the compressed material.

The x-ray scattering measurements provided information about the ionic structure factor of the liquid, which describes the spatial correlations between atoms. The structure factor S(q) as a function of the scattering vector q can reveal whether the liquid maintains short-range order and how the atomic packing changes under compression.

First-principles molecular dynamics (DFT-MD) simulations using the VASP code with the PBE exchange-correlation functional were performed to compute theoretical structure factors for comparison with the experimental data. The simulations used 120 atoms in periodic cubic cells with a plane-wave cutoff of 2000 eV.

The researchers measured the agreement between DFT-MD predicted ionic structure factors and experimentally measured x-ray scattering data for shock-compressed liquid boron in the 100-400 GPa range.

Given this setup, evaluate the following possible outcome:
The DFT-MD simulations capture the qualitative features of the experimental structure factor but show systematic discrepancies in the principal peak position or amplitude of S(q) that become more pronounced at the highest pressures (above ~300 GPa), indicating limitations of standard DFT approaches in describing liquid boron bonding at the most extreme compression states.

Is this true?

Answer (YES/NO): NO